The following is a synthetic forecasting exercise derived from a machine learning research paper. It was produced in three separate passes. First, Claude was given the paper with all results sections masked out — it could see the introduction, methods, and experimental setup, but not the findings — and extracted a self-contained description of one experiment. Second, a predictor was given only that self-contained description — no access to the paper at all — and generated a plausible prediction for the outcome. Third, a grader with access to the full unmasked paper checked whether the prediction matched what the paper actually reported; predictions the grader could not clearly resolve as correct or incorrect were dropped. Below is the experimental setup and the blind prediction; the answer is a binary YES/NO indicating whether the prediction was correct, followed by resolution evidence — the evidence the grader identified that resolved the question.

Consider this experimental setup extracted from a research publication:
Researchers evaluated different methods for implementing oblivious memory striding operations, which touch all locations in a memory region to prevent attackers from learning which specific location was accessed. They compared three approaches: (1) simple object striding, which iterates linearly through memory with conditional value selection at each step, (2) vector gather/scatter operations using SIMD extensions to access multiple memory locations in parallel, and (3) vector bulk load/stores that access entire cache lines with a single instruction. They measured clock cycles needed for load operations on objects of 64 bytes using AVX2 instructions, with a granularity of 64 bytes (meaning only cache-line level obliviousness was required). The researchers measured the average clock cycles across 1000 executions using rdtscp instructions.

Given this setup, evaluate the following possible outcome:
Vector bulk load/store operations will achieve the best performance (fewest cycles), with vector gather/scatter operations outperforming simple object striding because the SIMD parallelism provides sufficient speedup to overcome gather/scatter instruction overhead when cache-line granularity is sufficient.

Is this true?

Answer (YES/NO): NO